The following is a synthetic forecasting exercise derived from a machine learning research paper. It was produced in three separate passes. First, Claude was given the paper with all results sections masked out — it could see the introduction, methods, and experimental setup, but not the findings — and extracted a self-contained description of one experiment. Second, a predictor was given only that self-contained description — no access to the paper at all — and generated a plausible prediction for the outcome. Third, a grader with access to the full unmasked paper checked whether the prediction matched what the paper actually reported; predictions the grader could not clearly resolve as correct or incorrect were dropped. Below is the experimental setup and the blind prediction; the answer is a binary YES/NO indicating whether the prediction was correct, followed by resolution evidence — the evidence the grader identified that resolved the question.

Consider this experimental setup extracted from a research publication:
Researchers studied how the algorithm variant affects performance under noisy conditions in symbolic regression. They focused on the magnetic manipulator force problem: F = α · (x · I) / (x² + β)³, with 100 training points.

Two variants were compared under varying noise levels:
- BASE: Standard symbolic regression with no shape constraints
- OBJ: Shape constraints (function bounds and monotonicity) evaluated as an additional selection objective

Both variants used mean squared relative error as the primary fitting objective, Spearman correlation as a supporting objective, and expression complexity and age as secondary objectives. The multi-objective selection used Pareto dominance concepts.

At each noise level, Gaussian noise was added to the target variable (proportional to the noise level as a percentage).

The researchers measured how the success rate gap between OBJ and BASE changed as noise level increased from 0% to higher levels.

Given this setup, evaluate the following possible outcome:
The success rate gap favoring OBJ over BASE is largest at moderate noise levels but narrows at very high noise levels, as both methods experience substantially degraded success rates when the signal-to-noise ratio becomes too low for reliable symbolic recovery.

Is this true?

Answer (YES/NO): NO